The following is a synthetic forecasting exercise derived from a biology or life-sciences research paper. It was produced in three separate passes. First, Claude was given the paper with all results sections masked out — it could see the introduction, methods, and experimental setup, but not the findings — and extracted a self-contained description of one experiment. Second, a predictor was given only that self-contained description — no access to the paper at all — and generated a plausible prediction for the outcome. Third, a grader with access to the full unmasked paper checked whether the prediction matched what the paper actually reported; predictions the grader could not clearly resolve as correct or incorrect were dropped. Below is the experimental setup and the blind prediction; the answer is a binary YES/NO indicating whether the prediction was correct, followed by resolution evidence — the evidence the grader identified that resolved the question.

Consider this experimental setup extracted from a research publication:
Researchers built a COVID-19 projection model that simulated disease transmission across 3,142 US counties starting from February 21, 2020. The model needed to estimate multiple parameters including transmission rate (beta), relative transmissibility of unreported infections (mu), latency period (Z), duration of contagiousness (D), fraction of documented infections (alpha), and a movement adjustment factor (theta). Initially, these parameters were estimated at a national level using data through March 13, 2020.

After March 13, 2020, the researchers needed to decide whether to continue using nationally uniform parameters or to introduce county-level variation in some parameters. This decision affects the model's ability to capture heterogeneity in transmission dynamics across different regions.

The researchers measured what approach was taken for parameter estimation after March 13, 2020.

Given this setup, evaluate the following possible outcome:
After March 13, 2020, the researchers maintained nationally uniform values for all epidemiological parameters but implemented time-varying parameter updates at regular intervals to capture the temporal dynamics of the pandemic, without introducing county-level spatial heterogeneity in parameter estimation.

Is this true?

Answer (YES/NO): NO